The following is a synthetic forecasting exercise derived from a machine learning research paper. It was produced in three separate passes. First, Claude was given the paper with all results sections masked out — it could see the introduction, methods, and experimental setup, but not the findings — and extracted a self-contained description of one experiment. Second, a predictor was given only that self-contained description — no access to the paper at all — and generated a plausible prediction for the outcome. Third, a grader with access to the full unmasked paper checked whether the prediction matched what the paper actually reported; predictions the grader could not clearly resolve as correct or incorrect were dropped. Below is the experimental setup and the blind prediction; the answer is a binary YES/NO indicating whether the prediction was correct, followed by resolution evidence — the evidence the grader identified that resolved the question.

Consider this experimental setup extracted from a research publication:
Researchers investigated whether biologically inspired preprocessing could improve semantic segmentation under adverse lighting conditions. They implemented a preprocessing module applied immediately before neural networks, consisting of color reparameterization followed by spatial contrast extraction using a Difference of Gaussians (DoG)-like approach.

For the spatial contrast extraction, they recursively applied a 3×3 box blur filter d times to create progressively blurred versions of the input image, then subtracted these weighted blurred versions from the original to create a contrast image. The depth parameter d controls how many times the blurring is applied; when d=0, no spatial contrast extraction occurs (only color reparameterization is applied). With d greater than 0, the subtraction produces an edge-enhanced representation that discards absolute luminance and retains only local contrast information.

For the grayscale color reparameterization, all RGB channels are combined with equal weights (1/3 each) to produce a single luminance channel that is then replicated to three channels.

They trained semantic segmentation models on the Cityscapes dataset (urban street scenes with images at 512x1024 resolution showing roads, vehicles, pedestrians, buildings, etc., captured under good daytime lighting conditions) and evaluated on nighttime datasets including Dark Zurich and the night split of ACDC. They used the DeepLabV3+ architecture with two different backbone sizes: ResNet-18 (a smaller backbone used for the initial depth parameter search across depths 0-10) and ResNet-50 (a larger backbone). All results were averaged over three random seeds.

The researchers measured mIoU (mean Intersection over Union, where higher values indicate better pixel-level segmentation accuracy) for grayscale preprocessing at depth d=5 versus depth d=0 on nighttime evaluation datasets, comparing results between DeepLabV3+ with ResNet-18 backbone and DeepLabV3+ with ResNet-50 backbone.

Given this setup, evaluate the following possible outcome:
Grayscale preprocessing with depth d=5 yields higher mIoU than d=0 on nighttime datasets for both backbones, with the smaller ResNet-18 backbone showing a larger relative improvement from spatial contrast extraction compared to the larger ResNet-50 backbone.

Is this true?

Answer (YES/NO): NO